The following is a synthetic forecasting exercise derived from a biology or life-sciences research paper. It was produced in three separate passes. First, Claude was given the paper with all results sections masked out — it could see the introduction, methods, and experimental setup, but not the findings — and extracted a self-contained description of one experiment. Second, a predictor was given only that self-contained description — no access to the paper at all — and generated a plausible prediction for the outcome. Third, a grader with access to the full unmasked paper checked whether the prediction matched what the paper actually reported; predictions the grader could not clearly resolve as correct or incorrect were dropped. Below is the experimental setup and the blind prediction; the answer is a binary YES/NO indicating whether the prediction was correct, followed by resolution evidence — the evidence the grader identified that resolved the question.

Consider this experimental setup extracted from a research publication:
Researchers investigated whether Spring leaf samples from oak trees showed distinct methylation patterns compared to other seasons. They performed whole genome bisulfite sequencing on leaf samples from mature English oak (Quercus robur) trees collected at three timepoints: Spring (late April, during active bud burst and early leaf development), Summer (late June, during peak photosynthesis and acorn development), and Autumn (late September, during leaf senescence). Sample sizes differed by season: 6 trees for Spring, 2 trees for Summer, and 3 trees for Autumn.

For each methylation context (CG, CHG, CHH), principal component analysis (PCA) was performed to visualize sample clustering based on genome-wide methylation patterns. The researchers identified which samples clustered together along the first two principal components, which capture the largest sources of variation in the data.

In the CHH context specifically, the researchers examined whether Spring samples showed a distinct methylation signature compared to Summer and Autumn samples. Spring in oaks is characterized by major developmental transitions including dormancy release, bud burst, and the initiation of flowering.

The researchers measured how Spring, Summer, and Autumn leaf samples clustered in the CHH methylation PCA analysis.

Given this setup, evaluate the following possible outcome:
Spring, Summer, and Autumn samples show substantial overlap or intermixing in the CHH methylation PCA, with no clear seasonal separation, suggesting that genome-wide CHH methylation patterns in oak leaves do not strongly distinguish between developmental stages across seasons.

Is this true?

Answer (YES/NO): NO